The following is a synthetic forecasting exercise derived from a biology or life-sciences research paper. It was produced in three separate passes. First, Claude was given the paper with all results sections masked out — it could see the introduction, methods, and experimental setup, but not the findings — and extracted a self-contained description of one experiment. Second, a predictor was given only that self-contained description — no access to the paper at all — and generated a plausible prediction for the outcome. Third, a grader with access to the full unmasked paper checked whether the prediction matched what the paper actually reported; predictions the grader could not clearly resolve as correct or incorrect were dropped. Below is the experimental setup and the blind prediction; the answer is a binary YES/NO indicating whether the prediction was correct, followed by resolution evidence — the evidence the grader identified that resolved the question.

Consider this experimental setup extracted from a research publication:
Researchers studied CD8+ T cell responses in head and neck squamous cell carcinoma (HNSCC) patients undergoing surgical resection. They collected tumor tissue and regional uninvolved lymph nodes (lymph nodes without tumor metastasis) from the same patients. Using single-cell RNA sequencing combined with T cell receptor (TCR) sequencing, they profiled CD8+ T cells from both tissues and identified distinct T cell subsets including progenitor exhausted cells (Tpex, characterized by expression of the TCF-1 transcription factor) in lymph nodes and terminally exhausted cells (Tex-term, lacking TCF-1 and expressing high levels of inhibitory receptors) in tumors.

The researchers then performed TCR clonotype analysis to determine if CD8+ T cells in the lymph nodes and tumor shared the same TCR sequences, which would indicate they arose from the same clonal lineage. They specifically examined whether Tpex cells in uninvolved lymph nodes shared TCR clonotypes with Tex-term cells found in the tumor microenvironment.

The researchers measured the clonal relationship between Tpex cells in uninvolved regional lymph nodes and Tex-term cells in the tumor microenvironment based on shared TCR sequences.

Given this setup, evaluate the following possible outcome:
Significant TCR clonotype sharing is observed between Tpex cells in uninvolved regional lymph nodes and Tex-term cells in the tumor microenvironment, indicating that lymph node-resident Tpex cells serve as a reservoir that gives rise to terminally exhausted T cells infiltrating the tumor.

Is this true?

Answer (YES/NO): YES